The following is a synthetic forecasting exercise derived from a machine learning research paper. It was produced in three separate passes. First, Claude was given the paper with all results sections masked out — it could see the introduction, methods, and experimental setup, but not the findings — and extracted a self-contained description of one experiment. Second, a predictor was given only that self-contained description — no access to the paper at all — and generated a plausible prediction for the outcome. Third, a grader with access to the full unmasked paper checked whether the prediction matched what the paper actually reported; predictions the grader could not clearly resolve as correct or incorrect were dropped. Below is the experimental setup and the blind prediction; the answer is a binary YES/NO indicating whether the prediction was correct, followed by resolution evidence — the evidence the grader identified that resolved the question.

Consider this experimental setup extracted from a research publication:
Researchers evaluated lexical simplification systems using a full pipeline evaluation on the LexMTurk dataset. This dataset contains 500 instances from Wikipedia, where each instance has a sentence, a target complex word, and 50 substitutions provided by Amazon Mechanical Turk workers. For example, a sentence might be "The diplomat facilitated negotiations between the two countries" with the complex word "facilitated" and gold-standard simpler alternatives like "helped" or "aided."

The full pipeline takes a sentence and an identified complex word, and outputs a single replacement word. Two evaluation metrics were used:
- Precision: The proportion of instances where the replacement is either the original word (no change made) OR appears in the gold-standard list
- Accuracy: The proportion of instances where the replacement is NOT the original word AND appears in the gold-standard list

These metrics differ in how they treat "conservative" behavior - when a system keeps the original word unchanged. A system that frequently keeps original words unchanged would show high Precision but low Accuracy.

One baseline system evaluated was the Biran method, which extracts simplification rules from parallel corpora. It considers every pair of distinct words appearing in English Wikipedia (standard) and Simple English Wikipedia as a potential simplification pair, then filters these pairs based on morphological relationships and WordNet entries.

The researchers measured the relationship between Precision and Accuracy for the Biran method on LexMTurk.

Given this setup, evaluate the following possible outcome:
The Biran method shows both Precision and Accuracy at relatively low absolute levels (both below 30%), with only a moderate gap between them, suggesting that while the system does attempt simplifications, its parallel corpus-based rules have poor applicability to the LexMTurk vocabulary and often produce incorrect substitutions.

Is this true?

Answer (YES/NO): NO